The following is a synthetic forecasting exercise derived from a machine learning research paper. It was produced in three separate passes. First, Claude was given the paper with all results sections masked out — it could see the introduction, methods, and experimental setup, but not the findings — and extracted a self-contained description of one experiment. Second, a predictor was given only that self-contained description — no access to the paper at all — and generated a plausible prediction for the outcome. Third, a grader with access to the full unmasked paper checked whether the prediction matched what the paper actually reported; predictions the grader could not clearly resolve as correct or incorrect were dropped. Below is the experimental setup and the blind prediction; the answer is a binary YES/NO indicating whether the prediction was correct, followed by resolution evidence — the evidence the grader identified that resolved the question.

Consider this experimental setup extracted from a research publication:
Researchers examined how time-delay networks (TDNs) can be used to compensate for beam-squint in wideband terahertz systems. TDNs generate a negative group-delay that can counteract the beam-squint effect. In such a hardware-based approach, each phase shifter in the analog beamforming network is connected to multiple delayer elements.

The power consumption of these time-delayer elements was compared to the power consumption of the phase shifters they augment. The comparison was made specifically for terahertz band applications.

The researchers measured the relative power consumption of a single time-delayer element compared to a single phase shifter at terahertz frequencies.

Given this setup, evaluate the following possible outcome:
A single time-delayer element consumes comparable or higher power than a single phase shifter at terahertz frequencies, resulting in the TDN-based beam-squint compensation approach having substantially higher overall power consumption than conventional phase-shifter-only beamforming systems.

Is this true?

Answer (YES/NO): YES